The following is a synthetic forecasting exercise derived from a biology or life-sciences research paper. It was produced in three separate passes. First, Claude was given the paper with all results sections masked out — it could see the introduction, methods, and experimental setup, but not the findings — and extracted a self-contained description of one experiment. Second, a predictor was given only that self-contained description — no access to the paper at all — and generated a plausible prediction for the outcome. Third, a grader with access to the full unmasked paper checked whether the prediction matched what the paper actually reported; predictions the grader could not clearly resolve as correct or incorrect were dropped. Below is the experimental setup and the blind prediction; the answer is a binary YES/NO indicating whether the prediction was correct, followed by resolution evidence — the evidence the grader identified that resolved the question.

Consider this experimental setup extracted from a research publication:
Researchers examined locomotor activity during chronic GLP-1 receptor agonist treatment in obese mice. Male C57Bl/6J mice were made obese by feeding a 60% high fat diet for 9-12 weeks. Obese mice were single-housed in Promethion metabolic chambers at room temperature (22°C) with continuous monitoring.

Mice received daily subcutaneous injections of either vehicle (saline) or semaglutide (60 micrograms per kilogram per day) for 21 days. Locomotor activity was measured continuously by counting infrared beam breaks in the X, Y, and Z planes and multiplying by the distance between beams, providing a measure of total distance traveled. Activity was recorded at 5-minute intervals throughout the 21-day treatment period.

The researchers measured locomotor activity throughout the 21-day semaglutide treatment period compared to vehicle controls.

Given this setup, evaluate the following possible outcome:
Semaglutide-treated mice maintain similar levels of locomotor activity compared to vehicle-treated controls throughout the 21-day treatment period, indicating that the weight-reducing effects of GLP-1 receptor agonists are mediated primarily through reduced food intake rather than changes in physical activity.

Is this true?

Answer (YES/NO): NO